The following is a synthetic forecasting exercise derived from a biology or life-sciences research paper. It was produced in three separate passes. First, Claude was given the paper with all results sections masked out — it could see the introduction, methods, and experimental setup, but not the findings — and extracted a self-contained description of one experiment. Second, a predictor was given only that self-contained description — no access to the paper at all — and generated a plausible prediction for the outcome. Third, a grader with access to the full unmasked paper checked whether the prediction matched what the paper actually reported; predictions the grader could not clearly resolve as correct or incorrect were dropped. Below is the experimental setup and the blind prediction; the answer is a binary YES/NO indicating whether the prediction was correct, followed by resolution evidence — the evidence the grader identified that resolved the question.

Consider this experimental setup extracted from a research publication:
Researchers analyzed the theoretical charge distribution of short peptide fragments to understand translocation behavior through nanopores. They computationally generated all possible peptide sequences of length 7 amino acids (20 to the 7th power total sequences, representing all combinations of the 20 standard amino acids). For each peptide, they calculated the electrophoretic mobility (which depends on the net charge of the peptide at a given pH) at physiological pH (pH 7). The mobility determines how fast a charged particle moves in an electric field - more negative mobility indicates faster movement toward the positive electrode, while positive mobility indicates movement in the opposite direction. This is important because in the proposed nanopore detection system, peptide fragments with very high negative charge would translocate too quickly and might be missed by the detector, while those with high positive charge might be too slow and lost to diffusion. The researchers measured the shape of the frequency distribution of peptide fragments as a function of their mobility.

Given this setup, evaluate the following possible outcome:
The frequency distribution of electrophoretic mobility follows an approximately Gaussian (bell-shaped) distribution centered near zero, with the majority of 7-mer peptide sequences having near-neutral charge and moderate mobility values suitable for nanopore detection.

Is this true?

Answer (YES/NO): NO